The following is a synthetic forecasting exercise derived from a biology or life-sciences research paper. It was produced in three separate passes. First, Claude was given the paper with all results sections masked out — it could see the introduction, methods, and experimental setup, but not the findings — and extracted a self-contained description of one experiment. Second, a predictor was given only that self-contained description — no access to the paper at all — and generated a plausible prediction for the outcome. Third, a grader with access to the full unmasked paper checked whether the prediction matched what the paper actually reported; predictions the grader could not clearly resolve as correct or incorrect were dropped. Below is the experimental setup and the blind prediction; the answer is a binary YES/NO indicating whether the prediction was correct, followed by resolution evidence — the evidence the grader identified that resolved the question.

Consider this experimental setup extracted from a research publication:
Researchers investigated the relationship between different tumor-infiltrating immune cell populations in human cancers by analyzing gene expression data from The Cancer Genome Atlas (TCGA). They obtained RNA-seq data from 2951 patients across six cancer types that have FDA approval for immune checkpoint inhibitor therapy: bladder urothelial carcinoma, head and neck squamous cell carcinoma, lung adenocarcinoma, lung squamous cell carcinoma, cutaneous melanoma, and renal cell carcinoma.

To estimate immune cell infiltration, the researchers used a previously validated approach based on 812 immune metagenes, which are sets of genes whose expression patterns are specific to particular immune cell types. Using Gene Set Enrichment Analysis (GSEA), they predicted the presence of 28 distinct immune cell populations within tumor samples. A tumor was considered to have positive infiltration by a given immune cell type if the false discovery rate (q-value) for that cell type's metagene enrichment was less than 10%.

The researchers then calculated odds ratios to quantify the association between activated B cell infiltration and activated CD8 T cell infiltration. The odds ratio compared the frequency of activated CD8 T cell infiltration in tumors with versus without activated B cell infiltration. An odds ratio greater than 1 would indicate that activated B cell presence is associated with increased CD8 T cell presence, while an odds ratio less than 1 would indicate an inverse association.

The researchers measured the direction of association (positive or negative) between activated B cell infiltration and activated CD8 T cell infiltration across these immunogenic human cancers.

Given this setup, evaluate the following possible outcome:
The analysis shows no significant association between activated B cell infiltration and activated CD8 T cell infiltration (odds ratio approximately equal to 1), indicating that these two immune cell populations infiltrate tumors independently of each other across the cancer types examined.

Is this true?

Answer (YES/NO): NO